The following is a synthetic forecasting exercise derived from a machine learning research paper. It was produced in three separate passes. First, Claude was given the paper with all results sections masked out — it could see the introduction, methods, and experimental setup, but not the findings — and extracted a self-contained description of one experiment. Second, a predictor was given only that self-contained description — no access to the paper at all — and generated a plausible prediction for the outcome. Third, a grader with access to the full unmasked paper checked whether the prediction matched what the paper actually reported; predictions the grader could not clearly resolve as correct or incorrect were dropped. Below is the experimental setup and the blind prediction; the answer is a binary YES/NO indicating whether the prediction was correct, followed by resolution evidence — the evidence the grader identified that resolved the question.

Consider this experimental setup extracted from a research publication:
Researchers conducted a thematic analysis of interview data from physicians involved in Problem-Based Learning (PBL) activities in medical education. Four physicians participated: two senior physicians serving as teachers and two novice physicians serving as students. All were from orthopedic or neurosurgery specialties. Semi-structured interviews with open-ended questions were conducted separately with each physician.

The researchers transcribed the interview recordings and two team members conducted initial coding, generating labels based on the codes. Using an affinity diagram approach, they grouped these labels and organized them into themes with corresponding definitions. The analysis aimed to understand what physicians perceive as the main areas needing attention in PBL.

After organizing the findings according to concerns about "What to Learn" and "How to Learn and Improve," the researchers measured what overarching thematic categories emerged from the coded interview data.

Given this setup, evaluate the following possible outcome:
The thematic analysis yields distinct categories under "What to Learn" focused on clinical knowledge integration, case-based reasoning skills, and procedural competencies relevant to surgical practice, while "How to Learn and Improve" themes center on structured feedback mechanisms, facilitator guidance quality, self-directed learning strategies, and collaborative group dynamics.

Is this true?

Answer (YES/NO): NO